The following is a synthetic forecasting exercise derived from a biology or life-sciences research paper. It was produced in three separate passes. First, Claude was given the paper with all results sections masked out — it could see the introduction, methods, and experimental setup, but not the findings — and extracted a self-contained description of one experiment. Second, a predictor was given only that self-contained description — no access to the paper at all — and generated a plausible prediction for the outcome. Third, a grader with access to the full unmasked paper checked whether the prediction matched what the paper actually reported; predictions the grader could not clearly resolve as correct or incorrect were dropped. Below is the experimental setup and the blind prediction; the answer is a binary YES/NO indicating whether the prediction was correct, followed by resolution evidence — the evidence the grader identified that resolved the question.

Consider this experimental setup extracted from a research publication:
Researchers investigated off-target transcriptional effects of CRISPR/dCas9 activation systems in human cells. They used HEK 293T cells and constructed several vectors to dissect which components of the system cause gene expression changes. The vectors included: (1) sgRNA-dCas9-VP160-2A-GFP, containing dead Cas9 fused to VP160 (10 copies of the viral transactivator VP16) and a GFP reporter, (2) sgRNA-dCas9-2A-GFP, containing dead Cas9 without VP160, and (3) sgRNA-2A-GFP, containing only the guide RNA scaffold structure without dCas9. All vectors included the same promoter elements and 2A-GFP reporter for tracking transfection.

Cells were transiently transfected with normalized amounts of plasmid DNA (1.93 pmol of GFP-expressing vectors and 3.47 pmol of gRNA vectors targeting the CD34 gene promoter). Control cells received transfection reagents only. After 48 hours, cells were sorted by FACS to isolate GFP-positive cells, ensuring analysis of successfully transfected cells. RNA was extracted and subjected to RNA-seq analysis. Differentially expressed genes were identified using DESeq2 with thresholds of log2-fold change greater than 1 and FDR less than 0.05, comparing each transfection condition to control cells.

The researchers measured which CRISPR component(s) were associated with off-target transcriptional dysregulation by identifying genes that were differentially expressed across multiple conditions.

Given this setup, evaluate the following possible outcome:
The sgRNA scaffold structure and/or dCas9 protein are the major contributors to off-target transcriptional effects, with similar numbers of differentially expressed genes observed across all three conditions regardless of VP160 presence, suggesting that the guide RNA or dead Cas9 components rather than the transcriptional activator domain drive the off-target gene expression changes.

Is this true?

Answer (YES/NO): NO